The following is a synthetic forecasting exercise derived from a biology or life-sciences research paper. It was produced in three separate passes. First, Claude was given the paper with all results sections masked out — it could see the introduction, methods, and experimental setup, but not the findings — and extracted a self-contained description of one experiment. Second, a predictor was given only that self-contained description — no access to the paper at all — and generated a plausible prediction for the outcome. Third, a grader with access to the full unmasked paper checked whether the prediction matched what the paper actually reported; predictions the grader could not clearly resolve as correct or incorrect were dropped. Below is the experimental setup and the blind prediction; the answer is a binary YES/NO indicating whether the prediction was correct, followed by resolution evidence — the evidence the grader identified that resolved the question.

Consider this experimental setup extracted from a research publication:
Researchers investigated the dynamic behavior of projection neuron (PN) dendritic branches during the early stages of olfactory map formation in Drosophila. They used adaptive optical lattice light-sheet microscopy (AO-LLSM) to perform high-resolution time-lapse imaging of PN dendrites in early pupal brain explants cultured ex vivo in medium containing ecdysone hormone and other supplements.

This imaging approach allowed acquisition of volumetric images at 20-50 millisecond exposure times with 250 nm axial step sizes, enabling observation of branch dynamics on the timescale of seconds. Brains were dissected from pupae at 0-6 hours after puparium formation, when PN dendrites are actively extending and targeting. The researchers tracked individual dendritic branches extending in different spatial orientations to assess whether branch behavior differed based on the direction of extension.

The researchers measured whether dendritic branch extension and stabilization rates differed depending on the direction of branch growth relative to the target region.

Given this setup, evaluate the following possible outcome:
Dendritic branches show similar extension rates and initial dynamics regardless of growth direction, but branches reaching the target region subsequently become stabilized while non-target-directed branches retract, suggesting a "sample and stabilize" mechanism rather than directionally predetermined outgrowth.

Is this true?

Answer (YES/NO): YES